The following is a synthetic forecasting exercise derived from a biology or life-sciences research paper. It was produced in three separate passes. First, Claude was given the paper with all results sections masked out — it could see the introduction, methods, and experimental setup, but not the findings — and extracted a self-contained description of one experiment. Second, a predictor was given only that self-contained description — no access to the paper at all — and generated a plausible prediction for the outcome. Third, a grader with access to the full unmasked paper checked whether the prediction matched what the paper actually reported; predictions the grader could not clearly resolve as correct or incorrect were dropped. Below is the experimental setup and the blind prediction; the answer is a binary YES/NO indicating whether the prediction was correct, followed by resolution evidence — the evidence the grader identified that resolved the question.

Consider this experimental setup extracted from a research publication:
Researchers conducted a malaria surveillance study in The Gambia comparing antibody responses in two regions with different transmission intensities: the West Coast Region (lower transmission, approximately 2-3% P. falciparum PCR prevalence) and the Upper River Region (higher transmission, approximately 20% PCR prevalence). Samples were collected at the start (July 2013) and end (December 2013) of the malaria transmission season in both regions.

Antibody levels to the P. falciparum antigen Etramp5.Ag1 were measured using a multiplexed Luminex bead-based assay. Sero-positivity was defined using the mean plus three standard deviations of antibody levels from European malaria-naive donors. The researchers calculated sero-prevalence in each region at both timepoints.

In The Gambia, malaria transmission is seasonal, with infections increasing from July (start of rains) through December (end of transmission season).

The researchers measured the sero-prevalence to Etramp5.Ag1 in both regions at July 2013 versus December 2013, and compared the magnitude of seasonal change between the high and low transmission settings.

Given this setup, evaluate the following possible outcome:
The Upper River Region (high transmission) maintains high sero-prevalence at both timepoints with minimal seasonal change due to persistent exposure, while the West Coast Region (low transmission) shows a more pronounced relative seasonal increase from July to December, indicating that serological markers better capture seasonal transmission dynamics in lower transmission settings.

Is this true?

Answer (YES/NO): NO